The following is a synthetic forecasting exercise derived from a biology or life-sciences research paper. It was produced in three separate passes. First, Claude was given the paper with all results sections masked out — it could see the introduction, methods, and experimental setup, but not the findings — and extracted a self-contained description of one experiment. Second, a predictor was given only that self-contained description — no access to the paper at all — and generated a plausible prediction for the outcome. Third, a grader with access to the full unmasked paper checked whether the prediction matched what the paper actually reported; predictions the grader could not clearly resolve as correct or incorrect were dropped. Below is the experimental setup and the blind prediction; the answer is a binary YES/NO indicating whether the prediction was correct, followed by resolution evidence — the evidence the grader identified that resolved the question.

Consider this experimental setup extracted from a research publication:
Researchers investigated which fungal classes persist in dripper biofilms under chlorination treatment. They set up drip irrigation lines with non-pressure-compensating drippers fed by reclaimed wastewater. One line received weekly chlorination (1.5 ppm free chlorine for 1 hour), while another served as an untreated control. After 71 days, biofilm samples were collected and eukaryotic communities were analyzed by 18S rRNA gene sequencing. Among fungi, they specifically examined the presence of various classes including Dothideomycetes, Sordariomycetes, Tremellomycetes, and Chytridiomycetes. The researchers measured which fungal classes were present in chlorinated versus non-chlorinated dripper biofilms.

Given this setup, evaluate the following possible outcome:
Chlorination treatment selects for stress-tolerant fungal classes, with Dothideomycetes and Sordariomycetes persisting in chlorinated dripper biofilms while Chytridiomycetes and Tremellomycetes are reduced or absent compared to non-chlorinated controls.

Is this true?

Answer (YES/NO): NO